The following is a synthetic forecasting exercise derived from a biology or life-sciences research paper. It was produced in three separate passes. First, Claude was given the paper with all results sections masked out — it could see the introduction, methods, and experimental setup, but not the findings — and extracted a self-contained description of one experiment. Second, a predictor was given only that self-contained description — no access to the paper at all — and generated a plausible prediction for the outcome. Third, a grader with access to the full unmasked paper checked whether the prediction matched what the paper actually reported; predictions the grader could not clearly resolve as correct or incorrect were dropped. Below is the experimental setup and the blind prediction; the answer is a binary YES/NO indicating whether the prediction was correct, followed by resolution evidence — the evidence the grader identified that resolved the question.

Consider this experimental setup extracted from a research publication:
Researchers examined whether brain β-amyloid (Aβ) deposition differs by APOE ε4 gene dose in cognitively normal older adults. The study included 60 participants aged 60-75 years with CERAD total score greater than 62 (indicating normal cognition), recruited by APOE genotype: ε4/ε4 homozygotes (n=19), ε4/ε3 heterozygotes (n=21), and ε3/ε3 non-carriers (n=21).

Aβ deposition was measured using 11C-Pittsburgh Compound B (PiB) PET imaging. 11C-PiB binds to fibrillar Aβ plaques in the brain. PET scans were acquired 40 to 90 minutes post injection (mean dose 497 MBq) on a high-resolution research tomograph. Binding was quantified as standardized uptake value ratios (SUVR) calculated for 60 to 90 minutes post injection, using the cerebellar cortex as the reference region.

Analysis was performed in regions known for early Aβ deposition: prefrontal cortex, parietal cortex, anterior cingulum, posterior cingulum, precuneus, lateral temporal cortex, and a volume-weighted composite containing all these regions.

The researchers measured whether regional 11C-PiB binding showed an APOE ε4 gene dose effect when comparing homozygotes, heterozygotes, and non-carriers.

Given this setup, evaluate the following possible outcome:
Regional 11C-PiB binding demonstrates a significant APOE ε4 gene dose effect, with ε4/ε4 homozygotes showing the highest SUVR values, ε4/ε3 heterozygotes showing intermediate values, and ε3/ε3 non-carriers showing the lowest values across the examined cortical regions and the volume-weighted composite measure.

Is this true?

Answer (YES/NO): NO